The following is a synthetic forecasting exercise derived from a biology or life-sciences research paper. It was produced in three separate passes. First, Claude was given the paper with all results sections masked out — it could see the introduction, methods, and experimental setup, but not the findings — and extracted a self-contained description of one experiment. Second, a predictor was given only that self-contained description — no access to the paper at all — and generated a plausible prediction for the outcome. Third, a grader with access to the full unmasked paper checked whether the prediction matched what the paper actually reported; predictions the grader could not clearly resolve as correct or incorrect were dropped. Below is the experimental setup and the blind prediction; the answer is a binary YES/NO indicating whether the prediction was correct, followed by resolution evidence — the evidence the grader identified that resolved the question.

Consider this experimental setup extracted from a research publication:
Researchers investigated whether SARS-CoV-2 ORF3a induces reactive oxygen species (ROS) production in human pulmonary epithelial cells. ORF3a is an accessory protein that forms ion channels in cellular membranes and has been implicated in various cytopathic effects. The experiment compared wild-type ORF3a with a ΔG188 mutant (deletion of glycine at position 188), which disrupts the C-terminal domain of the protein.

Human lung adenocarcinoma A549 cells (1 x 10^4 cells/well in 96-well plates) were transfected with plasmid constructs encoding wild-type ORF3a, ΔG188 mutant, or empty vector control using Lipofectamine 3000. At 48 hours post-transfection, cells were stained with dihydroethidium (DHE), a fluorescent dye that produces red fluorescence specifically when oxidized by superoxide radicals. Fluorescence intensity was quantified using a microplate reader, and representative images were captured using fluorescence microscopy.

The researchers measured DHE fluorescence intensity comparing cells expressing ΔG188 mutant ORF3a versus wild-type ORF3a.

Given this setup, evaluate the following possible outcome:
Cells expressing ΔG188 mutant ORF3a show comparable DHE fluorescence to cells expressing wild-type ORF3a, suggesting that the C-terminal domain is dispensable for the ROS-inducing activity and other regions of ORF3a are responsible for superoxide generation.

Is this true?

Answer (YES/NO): NO